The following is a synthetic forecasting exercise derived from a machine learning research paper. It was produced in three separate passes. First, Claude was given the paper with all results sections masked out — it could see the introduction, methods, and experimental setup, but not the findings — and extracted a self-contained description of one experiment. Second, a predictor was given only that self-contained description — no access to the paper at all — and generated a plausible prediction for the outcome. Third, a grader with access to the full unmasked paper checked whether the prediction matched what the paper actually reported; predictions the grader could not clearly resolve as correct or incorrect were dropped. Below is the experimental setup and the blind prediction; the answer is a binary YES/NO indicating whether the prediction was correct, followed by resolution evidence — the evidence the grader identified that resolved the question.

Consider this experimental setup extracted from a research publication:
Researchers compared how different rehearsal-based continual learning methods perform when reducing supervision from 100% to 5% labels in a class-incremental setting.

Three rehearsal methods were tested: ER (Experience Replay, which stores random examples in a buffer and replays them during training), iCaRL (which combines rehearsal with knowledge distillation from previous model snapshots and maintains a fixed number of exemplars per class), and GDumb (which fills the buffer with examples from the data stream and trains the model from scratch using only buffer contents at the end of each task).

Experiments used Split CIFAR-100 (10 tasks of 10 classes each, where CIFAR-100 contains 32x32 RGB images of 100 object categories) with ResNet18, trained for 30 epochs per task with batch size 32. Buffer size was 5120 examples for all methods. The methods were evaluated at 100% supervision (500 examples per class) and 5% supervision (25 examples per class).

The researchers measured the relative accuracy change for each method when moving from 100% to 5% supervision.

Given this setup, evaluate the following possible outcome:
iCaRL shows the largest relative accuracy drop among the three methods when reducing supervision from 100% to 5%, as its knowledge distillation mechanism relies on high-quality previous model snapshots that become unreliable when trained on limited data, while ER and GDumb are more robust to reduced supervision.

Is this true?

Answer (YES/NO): YES